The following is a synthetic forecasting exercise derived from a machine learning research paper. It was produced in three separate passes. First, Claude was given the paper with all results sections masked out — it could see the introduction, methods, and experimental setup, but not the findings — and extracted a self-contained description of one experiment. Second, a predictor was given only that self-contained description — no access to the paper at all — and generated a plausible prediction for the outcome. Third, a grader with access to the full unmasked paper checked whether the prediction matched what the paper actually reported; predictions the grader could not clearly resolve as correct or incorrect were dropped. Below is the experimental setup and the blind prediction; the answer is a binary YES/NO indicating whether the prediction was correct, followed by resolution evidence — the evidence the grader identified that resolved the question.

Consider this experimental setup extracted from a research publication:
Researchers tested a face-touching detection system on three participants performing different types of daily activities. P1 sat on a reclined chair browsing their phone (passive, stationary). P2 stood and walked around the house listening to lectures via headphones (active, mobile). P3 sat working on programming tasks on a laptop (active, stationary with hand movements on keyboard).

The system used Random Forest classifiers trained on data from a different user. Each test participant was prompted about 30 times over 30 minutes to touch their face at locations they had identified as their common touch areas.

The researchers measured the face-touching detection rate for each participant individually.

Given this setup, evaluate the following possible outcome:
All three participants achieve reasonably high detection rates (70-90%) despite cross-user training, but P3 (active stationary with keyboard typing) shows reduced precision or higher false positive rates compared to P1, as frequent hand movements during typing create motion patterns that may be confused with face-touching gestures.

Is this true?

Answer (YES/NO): NO